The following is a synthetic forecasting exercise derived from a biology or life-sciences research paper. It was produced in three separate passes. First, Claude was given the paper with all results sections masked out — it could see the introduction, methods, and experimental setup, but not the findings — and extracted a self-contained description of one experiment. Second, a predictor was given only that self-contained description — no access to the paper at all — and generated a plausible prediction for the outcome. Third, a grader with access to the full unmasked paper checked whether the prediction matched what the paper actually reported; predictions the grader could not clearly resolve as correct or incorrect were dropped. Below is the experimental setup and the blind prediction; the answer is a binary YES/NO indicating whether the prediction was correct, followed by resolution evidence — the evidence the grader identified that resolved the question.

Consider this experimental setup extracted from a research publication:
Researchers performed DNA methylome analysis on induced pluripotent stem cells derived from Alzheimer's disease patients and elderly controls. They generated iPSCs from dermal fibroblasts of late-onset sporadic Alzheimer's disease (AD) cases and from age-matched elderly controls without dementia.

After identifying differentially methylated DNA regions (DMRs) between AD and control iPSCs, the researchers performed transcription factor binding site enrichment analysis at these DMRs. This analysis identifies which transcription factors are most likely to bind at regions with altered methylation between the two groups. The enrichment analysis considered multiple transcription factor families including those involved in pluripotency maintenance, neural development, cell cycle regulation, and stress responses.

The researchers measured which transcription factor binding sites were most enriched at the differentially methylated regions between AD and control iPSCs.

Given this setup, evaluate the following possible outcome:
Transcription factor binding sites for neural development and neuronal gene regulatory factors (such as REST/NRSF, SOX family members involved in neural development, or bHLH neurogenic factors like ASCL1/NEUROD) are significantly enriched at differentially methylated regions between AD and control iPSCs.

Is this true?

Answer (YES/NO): NO